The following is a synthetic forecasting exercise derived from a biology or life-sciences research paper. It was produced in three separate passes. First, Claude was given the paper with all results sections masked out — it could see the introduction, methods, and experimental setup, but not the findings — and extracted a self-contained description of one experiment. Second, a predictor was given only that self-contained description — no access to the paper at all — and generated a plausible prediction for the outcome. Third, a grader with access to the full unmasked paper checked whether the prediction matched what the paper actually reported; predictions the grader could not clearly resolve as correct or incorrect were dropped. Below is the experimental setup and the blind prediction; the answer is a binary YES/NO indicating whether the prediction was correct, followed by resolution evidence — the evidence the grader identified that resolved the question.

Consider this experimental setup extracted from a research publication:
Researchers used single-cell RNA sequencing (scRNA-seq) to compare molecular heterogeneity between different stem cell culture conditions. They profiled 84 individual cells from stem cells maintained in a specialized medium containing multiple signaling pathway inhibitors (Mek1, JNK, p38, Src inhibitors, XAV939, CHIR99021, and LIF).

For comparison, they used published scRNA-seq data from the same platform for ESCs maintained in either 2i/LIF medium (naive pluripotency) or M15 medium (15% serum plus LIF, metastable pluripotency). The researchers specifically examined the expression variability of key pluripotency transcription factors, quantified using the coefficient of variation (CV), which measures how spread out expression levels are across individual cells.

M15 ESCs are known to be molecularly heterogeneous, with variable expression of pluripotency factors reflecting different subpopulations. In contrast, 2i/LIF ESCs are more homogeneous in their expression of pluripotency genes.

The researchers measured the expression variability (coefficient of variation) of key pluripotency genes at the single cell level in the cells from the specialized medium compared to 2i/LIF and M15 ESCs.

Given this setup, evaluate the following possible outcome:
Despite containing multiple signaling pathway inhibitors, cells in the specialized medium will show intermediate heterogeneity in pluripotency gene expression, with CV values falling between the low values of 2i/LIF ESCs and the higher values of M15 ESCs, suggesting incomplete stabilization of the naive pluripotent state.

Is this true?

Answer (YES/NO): NO